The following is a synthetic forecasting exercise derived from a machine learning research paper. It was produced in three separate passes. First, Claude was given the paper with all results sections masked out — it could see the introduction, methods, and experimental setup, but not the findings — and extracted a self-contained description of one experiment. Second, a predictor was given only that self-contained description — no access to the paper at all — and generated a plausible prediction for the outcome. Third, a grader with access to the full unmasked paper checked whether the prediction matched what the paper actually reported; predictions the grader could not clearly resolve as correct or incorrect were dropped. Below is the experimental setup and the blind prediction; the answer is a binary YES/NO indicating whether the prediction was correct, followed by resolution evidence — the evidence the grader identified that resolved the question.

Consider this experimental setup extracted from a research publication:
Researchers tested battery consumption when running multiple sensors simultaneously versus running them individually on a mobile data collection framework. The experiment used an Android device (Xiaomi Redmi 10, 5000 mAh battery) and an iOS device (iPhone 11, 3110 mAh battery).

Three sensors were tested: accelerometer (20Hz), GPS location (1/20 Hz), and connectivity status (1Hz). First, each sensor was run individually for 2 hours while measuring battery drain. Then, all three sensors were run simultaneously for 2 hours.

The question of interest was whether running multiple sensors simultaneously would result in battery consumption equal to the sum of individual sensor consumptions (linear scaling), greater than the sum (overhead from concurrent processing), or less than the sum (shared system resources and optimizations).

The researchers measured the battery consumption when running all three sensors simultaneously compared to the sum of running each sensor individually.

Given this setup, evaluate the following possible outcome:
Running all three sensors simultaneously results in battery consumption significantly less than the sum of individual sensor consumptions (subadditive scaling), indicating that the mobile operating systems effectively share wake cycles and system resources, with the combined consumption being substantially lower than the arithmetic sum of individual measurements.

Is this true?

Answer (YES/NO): YES